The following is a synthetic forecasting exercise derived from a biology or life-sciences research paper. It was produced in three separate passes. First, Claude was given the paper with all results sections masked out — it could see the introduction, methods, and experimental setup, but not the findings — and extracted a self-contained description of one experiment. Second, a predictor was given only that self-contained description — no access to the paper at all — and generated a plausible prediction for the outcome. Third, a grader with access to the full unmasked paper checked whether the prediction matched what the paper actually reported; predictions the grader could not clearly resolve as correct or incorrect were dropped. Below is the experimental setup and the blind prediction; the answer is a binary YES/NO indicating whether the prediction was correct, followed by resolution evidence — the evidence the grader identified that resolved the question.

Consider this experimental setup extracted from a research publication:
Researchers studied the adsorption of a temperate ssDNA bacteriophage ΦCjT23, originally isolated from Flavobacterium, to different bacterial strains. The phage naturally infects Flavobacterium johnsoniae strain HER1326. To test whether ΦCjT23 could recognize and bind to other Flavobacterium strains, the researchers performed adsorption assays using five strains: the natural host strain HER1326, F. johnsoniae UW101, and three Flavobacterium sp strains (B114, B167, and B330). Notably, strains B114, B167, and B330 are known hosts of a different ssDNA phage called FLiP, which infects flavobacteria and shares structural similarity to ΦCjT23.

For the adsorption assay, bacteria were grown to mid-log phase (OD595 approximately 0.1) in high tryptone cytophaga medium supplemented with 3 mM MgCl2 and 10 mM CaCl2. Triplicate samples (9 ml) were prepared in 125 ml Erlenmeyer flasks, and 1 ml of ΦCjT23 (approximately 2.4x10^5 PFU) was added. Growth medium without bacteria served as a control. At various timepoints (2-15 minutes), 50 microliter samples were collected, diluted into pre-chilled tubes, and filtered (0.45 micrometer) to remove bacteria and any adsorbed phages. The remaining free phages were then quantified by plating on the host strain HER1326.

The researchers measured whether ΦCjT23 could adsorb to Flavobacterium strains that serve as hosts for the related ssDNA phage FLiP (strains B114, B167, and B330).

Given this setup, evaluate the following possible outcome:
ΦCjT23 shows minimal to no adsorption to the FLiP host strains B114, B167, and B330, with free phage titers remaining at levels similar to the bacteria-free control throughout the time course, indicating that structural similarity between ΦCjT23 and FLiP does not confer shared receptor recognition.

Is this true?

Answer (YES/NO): NO